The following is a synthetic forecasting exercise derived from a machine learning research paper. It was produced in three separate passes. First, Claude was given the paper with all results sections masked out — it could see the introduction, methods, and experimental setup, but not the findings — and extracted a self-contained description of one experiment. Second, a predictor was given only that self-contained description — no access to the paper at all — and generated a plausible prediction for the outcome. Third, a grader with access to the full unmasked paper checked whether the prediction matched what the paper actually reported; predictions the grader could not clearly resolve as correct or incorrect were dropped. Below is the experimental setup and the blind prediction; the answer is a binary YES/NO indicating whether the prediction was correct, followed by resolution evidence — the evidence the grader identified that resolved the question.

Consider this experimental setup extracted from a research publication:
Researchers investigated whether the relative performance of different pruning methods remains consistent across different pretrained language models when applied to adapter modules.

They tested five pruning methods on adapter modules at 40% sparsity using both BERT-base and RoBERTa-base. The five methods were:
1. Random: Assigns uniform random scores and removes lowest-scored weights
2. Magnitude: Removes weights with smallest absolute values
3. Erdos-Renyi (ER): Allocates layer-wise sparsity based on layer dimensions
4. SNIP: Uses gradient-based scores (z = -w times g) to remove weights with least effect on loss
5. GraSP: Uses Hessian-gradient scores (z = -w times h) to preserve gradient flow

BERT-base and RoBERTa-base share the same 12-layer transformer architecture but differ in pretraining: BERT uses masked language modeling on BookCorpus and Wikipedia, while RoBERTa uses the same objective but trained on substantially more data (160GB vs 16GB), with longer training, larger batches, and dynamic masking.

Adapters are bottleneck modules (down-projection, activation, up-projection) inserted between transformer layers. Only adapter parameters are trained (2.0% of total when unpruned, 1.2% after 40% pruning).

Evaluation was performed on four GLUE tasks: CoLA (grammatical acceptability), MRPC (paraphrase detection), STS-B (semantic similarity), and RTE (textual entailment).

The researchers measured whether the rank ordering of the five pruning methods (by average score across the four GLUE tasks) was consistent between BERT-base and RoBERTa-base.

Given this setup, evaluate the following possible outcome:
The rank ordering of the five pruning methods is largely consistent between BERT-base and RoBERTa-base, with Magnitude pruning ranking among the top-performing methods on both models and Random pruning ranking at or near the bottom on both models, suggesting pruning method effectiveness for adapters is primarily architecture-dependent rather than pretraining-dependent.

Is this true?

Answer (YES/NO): NO